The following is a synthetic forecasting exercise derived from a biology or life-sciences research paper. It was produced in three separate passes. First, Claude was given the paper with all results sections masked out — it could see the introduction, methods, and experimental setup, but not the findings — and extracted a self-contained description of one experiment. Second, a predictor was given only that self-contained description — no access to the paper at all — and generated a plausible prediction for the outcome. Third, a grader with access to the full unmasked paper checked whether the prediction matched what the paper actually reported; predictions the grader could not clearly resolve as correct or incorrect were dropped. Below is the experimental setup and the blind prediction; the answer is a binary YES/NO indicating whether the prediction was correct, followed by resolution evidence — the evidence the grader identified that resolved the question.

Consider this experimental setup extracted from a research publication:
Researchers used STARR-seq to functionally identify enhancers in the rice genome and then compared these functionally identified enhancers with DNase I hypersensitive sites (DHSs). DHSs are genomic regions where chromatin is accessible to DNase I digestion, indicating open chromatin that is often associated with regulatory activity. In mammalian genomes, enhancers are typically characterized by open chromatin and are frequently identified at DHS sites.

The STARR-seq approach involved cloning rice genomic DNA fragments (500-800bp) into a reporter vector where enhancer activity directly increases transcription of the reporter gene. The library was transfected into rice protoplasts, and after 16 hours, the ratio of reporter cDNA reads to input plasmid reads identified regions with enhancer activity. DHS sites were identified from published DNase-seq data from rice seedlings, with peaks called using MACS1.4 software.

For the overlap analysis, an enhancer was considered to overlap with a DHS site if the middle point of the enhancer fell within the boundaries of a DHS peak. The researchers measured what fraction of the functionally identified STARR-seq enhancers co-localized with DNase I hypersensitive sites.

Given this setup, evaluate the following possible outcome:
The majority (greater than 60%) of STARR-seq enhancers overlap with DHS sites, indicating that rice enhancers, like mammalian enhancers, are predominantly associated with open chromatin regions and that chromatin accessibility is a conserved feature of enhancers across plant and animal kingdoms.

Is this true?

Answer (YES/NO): NO